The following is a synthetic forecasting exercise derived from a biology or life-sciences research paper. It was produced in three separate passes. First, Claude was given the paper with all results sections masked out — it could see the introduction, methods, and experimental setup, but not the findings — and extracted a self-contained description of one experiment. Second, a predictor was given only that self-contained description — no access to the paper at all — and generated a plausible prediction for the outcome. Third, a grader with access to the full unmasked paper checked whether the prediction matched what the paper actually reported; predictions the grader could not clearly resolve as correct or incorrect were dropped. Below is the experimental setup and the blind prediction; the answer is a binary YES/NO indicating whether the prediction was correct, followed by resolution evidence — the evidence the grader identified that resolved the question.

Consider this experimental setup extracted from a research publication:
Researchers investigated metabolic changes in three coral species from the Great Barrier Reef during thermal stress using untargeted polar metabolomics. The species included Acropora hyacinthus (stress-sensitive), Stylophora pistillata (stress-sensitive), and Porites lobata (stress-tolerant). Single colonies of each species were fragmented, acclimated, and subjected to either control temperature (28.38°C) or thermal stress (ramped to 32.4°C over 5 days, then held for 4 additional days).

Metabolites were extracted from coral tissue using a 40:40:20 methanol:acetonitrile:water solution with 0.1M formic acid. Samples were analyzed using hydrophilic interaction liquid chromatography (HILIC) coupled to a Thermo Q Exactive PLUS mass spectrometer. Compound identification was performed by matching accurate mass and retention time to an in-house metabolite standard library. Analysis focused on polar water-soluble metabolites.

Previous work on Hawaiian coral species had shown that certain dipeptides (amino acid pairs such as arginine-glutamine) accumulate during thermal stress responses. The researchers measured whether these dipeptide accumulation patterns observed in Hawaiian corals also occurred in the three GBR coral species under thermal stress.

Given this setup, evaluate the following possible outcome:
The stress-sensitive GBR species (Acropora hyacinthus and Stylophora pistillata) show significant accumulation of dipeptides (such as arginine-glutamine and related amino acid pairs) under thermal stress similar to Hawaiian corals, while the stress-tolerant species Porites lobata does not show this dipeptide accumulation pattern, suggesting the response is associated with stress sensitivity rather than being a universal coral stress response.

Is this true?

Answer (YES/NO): NO